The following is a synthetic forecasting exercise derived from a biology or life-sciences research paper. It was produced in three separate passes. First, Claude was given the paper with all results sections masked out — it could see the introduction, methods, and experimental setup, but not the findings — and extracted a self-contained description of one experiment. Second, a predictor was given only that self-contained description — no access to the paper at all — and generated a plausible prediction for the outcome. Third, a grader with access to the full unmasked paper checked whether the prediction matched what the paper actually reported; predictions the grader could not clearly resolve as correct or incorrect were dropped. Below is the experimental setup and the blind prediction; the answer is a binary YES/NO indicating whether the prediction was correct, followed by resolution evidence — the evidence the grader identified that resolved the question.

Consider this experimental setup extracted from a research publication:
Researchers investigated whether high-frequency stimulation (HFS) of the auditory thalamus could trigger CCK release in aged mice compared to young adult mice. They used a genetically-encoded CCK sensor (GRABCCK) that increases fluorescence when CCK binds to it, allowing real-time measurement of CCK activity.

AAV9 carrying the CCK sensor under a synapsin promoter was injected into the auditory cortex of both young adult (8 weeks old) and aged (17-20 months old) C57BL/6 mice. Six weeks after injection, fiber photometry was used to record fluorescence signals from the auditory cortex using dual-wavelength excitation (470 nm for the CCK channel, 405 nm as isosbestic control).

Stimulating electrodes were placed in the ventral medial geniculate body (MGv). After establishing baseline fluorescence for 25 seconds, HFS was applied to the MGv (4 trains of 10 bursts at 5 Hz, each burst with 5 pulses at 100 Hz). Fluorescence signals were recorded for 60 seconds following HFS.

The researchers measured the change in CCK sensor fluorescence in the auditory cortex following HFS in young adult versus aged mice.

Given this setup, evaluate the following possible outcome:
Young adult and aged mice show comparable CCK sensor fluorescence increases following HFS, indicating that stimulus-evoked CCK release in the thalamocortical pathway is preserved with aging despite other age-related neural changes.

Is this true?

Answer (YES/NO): NO